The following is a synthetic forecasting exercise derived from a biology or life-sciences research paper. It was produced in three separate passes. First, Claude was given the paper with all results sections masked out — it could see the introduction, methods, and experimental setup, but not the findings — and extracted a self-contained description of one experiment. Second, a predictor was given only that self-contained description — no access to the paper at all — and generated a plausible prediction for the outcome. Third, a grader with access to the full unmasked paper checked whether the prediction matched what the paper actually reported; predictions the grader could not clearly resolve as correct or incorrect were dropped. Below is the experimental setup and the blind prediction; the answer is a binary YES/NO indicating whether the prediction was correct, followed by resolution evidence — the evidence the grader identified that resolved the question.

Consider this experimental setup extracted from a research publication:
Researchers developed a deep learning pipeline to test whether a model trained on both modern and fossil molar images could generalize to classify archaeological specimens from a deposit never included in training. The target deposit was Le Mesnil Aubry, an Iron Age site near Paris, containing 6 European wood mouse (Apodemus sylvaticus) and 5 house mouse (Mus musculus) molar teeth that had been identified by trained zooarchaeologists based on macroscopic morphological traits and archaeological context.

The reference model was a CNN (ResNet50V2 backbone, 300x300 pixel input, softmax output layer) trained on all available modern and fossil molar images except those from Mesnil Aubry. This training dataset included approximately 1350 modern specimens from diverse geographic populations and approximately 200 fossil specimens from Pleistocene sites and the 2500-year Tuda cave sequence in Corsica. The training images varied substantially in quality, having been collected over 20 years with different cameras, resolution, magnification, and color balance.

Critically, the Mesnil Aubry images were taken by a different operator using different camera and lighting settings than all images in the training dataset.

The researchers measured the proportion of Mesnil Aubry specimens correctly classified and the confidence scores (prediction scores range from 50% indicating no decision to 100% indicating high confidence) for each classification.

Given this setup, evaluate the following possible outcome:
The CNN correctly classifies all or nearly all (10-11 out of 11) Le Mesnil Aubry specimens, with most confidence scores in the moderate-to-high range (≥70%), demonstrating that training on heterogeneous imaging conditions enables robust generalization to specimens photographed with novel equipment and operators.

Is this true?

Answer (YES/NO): YES